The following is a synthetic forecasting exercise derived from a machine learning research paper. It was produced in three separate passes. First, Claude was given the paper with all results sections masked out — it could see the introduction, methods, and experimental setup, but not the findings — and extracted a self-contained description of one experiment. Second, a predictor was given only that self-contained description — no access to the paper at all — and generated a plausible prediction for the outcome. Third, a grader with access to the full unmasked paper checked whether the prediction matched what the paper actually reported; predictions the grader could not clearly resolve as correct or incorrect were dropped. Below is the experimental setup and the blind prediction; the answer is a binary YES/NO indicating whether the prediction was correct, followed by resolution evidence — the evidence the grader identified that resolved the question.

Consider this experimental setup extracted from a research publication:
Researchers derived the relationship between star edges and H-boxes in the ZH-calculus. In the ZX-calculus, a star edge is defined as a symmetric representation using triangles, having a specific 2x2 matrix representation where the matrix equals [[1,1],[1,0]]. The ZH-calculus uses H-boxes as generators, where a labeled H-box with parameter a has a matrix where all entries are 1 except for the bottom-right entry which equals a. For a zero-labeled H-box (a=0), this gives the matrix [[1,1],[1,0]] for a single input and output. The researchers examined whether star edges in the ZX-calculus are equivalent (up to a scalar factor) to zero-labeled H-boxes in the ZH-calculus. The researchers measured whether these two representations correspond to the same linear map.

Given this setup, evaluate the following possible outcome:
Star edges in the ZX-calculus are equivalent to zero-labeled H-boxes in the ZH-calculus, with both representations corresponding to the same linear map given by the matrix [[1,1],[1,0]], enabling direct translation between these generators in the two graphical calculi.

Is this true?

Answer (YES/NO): NO